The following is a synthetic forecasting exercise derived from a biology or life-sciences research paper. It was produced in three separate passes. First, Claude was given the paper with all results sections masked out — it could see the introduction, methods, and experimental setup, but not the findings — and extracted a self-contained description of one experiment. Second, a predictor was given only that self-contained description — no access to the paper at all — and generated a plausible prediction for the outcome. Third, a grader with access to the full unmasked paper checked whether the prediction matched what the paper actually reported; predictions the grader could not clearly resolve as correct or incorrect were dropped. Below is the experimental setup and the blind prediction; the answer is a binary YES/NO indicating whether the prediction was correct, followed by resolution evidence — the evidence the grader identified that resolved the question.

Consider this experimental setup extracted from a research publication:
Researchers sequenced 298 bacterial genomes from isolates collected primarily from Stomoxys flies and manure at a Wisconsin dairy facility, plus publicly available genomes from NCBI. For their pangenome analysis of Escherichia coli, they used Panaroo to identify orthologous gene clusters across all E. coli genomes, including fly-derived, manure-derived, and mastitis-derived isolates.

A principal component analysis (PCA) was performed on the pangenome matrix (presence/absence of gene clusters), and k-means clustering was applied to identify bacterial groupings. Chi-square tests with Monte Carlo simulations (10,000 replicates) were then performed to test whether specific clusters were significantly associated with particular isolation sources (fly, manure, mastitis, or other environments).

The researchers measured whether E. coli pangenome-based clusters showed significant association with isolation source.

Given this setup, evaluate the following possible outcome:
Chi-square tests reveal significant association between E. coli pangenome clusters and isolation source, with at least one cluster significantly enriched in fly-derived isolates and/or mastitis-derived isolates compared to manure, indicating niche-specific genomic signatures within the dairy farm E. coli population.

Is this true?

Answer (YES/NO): NO